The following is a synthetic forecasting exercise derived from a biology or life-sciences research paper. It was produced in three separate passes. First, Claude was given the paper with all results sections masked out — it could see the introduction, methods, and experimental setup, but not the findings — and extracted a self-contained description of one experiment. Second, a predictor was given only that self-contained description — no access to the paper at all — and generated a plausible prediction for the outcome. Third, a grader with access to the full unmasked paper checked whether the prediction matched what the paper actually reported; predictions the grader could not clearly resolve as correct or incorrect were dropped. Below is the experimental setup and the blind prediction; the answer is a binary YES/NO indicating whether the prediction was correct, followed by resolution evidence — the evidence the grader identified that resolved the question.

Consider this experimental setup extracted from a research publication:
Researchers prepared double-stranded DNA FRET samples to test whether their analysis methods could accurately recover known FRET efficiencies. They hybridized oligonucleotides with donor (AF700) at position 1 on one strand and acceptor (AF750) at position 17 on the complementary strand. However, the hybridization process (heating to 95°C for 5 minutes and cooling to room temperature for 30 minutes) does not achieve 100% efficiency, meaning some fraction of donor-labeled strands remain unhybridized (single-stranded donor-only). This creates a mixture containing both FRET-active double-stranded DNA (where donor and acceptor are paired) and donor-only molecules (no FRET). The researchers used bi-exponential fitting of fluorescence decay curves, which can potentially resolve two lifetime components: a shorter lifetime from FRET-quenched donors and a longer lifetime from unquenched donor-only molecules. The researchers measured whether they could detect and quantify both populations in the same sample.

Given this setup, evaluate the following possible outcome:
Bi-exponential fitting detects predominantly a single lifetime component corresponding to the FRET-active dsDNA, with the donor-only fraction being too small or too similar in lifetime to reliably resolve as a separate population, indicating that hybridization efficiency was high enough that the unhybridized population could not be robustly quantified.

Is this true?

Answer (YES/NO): NO